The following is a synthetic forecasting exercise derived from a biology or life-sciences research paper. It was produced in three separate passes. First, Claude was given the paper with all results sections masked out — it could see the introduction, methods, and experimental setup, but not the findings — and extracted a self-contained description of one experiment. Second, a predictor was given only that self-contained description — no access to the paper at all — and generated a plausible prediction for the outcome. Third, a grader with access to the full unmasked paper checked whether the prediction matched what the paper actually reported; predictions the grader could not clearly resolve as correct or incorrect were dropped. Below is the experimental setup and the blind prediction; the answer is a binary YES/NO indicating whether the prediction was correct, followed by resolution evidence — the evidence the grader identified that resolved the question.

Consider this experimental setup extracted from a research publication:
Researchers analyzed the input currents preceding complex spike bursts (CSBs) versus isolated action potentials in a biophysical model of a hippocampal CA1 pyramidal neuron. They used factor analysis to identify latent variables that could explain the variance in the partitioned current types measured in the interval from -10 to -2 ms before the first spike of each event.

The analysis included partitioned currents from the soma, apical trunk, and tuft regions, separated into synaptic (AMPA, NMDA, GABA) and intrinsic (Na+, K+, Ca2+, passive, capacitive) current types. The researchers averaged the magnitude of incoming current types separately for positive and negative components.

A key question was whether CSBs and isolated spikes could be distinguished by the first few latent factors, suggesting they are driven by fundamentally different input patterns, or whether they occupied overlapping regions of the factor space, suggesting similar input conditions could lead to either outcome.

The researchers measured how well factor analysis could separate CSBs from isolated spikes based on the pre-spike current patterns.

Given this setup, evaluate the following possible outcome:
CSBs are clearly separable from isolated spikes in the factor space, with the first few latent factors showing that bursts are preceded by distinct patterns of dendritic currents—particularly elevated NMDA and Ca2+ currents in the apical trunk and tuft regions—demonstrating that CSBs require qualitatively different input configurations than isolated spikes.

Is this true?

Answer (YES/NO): NO